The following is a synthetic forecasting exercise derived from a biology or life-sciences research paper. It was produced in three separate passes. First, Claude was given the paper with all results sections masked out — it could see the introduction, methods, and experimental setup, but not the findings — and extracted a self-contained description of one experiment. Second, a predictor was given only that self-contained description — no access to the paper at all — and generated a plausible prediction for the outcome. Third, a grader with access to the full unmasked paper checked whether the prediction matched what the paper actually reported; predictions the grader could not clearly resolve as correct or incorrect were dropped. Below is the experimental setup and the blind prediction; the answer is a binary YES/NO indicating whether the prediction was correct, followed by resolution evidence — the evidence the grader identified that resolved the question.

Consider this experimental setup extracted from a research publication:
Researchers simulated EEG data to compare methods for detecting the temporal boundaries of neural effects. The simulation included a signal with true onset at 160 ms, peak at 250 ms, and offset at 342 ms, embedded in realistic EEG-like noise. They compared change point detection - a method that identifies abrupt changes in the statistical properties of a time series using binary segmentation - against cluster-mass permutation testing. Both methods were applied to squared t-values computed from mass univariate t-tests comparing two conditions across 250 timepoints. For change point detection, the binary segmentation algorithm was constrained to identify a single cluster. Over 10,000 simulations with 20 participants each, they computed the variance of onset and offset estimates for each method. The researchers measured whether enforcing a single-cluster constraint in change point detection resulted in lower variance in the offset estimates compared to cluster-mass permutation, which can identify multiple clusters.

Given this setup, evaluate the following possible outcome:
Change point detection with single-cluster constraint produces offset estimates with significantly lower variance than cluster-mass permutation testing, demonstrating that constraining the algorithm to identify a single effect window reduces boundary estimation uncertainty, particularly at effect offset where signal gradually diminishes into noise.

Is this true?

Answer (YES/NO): YES